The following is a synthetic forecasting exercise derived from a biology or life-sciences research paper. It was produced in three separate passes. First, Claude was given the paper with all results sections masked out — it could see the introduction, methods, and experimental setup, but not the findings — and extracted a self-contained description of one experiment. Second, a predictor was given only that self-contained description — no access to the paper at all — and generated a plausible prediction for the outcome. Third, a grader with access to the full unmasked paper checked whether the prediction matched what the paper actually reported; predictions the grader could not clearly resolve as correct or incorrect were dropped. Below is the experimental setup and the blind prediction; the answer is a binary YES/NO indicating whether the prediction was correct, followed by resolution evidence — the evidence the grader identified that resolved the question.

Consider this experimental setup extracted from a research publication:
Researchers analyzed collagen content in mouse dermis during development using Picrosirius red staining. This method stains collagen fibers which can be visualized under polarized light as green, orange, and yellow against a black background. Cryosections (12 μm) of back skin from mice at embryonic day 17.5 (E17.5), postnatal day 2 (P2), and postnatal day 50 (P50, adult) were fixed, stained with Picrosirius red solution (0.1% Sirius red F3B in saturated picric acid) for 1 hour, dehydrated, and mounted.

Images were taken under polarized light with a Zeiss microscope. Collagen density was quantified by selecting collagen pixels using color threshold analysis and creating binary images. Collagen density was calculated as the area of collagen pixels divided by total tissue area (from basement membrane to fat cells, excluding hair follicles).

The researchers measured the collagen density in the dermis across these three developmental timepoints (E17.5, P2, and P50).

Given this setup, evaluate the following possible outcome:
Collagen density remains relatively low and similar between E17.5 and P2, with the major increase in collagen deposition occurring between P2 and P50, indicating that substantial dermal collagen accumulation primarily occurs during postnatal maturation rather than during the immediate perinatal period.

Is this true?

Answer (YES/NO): NO